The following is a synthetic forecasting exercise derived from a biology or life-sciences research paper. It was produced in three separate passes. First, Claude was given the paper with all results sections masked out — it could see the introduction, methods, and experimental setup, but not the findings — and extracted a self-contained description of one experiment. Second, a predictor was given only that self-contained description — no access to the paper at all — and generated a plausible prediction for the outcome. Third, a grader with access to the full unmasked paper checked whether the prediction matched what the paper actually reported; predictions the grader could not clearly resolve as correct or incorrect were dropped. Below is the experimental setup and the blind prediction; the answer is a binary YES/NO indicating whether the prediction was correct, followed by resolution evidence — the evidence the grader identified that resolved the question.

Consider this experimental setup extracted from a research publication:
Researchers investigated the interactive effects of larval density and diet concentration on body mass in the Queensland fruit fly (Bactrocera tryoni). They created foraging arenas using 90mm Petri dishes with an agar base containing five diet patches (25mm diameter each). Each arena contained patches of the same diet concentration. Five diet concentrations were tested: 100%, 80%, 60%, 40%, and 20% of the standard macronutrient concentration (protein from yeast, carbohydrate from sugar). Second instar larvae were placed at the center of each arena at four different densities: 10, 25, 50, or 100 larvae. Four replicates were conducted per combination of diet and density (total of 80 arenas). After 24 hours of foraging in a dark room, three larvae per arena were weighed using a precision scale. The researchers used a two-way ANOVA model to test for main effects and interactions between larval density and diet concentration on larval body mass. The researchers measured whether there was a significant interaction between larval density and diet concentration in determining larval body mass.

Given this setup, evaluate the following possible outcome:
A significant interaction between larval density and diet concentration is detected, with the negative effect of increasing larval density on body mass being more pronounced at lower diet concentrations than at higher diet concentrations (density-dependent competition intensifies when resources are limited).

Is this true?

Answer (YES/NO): NO